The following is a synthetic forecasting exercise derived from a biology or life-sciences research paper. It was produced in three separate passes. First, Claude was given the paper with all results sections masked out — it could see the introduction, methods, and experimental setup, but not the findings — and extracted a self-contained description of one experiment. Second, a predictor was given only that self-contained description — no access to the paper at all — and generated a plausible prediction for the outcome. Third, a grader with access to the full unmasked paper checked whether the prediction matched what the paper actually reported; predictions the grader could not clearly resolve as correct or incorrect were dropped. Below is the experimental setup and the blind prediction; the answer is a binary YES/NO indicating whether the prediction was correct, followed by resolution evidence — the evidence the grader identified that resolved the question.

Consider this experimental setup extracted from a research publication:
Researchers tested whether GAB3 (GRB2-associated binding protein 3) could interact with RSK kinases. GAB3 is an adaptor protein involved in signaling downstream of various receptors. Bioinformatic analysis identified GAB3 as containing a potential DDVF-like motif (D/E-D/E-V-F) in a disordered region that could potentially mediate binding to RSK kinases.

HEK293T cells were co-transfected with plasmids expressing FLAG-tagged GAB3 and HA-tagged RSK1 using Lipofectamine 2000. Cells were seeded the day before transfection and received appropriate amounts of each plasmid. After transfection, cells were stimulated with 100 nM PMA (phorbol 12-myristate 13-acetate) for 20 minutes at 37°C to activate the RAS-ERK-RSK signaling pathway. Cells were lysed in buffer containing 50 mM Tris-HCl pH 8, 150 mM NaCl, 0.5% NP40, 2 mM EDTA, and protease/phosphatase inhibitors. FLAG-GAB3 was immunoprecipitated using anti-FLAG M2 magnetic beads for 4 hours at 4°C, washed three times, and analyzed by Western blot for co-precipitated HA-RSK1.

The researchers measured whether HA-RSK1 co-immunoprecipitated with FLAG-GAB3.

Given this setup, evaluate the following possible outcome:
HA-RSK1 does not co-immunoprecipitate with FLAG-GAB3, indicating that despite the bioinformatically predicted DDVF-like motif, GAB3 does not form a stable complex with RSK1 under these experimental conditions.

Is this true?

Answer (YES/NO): NO